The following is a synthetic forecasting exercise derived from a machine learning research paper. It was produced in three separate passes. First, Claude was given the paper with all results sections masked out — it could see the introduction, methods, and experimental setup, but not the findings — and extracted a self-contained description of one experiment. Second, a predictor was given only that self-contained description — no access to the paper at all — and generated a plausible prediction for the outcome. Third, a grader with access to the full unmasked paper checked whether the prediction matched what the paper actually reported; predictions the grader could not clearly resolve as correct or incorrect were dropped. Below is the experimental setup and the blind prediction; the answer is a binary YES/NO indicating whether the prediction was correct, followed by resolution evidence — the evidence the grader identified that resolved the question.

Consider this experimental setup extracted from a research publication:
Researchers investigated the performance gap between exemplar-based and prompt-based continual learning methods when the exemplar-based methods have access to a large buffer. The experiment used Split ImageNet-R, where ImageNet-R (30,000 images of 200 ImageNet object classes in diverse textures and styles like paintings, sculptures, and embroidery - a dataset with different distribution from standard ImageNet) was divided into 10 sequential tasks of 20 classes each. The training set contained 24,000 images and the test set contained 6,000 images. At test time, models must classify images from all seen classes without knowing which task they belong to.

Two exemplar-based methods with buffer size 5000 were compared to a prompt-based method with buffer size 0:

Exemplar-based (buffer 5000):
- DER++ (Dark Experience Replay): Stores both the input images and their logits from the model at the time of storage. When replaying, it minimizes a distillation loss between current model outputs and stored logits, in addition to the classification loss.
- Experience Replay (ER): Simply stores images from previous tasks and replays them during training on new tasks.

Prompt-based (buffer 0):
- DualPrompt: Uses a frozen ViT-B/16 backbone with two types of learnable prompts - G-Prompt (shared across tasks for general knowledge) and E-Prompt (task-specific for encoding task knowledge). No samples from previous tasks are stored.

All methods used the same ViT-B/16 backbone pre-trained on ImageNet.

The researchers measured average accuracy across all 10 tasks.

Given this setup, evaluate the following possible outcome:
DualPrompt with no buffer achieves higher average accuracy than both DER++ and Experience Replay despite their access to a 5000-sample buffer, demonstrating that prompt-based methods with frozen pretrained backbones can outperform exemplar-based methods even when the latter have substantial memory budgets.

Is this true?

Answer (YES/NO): YES